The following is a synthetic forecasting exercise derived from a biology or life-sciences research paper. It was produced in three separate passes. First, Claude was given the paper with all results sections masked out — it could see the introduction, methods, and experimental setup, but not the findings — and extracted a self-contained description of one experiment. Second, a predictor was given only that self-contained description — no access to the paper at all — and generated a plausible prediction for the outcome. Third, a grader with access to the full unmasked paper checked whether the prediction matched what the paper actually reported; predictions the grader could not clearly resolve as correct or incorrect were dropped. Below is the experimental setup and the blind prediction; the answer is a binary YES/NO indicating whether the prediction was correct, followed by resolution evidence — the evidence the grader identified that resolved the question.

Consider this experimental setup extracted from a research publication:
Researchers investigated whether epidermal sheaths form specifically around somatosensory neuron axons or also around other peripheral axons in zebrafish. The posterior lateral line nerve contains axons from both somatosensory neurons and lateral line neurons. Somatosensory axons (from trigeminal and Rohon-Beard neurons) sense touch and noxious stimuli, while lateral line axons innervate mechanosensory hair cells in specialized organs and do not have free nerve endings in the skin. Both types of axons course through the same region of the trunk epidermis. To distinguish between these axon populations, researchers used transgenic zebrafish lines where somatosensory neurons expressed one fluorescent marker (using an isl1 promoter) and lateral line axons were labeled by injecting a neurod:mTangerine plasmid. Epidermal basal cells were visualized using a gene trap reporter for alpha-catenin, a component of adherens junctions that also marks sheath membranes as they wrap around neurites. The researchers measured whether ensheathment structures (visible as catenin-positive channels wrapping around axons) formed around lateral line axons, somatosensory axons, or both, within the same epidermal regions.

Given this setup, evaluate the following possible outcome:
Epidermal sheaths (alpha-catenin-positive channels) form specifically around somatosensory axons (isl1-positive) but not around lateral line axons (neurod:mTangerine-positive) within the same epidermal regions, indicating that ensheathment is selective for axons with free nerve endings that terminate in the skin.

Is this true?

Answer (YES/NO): YES